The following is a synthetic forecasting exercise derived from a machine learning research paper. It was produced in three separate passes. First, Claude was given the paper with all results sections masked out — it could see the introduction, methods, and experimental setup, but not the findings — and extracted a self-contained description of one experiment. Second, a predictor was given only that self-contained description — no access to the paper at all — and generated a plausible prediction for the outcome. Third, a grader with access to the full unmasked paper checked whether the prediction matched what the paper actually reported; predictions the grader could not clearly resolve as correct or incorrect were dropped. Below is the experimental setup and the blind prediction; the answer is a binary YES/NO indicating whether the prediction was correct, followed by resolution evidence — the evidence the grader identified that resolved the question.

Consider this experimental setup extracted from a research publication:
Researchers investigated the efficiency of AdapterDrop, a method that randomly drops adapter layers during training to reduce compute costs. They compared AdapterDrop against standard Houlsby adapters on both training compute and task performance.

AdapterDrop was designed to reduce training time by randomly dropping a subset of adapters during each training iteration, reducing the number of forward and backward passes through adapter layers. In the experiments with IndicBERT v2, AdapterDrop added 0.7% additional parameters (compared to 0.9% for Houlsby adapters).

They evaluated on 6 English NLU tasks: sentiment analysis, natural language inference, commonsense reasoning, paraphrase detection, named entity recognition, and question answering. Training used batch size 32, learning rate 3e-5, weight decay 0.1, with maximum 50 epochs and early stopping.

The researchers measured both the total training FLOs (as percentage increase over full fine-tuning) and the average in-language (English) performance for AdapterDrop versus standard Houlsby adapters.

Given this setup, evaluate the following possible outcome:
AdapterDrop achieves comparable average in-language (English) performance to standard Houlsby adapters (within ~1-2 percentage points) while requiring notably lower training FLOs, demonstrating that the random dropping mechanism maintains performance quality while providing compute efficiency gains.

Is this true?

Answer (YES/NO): NO